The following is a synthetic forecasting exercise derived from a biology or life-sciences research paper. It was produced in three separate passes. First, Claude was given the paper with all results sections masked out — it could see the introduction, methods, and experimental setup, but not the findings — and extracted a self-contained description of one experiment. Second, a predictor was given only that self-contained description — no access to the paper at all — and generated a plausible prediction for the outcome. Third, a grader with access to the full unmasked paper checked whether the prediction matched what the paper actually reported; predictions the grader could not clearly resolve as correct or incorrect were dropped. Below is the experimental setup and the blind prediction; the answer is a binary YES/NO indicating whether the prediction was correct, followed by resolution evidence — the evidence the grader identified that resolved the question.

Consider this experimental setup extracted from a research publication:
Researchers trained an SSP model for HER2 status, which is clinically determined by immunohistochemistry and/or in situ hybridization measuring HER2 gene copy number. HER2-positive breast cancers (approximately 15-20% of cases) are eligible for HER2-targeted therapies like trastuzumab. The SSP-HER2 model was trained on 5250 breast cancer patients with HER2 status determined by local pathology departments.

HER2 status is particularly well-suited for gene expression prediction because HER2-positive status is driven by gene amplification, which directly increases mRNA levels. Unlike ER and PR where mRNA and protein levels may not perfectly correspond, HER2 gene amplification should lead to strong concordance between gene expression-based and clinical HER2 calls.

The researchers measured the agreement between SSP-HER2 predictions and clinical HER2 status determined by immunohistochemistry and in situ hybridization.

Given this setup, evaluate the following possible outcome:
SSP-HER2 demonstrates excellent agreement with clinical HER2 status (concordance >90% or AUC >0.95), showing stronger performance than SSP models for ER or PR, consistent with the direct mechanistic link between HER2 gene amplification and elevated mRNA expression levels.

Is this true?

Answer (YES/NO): NO